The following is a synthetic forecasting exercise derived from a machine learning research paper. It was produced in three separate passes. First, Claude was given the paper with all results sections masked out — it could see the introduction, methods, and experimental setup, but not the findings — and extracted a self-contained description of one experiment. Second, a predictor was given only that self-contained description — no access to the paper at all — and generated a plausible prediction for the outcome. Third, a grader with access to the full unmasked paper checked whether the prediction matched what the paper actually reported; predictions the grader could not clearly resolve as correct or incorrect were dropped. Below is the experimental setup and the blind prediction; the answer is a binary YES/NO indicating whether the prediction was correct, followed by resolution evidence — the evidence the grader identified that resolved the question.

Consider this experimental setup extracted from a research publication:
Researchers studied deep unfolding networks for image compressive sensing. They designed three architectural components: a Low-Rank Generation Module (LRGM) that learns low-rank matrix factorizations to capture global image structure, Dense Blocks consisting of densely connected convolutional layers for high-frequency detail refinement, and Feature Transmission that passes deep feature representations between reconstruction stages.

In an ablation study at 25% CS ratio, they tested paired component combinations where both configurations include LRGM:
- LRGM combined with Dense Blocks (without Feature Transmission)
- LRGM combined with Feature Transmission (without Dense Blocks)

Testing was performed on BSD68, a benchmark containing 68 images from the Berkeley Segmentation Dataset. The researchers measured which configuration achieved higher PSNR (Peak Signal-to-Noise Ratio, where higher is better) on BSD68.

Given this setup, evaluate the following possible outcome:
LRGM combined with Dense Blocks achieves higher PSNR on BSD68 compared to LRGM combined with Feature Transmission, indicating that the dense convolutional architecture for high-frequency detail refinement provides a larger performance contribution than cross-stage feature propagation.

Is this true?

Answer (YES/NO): NO